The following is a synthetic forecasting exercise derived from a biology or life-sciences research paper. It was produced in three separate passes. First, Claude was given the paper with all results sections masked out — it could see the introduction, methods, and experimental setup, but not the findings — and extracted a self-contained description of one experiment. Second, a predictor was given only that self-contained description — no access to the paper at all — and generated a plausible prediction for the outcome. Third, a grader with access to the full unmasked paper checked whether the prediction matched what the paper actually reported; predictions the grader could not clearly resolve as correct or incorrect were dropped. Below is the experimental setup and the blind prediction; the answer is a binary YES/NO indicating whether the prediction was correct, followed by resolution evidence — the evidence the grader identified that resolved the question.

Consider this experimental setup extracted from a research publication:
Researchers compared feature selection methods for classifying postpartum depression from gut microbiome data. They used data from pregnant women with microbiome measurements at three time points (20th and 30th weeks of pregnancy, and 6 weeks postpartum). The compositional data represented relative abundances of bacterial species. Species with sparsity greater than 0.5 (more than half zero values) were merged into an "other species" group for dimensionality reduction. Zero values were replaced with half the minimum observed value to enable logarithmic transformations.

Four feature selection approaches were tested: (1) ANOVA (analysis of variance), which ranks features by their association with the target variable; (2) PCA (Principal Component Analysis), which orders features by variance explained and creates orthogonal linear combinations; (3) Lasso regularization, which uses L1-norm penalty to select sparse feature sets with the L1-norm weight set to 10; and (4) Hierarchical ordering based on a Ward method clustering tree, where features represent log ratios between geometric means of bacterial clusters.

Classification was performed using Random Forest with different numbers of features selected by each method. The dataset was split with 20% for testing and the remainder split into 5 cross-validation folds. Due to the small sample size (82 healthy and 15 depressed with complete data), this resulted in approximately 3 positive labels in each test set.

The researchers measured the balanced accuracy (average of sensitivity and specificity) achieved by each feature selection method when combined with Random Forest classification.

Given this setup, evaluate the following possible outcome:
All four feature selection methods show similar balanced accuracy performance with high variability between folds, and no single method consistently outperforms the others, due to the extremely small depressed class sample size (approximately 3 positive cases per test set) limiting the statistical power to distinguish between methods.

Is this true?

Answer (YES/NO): NO